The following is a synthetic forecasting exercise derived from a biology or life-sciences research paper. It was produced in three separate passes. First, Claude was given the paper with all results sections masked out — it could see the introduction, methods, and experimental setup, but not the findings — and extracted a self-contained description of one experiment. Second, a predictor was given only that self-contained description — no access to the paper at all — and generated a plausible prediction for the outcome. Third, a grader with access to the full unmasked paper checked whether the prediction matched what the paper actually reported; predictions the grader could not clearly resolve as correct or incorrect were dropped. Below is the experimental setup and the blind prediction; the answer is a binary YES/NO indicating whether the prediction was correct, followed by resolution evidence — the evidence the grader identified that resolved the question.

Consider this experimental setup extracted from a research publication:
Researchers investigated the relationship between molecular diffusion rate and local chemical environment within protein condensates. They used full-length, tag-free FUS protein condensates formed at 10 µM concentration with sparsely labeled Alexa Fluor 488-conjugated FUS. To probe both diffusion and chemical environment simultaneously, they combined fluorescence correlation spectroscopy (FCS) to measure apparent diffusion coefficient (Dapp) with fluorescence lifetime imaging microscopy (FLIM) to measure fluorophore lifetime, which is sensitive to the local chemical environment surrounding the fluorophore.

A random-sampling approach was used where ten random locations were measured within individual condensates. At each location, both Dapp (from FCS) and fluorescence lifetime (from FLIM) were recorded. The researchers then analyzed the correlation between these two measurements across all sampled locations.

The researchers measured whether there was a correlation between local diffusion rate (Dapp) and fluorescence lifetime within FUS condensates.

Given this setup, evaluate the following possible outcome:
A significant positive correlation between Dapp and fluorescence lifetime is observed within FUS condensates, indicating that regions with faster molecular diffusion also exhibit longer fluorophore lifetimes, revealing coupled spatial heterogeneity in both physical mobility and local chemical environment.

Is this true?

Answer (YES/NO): YES